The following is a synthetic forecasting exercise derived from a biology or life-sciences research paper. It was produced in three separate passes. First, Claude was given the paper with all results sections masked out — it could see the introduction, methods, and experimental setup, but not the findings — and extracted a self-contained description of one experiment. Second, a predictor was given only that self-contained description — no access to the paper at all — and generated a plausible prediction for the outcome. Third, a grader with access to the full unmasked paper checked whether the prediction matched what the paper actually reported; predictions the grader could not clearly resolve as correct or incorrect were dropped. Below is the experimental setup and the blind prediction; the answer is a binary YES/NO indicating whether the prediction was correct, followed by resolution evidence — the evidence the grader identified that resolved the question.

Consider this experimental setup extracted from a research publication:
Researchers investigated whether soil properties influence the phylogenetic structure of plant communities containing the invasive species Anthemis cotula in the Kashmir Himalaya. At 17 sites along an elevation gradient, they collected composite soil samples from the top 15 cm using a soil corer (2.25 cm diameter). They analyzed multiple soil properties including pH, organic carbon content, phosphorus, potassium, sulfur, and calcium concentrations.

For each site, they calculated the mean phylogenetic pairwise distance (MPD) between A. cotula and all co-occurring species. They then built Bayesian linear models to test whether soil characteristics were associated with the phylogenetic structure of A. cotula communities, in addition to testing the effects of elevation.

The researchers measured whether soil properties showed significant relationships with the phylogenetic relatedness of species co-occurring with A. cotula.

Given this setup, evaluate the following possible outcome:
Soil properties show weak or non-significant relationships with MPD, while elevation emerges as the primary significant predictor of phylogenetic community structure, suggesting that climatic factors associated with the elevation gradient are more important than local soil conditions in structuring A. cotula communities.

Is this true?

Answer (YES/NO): NO